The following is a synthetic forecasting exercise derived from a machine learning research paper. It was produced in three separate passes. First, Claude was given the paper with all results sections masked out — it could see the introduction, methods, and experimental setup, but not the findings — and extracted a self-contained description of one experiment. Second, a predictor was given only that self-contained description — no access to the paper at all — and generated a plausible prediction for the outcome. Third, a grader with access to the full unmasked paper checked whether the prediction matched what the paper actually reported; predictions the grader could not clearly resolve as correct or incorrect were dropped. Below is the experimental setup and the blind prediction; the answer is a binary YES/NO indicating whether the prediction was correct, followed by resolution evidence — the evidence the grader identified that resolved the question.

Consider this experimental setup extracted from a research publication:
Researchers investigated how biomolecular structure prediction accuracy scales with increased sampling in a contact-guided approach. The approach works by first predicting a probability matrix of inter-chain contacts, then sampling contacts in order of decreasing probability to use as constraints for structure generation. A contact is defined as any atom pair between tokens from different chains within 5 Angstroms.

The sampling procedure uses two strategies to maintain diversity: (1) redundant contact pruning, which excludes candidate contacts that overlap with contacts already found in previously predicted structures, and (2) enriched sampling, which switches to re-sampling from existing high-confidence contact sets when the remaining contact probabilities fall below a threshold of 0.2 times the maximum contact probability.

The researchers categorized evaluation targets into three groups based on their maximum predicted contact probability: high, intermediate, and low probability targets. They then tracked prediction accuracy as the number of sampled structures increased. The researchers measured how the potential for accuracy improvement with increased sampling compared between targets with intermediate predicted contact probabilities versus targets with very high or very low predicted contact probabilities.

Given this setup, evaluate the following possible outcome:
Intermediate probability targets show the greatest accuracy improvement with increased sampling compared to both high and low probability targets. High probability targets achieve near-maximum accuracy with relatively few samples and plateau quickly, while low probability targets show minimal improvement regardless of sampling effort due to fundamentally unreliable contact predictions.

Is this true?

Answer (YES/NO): NO